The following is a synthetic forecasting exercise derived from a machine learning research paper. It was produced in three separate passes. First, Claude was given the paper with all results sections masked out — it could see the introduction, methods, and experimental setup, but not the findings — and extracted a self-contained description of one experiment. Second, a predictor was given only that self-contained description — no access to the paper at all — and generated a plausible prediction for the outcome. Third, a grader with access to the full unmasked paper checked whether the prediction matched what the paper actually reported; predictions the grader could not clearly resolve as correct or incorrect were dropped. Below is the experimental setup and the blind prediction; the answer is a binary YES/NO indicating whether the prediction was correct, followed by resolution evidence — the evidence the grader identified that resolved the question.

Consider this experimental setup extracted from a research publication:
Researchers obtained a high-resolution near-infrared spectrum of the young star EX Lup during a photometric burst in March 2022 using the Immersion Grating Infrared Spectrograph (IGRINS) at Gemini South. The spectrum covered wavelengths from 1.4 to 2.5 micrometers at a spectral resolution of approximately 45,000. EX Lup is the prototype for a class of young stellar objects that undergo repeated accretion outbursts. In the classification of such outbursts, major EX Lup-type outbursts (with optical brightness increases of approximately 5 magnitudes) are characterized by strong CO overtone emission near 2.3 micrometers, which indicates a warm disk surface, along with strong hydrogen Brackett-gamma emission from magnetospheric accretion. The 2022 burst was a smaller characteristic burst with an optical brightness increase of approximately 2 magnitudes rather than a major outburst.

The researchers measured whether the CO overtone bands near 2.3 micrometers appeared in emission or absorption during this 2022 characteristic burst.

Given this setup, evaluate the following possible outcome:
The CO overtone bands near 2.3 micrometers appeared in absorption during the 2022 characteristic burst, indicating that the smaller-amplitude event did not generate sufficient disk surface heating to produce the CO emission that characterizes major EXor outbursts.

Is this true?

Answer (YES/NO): YES